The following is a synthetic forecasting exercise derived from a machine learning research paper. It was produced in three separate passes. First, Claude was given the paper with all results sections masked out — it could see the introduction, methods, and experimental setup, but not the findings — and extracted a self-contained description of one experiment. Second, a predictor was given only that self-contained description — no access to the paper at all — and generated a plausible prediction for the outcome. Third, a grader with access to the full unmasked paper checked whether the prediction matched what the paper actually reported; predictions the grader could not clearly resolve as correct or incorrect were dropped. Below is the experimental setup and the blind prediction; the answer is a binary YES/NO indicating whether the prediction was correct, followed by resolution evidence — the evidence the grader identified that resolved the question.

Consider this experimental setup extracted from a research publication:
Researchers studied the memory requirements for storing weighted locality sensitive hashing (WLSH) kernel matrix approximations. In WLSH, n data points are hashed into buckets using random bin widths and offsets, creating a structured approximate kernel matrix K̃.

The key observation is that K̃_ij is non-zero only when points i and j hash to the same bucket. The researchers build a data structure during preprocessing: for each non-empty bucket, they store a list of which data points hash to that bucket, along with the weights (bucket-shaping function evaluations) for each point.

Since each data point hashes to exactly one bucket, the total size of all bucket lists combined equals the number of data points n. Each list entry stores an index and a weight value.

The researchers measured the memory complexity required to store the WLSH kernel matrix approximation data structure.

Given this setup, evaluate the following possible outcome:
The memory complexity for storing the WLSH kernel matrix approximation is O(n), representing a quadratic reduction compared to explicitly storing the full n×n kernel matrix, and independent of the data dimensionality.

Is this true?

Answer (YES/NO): YES